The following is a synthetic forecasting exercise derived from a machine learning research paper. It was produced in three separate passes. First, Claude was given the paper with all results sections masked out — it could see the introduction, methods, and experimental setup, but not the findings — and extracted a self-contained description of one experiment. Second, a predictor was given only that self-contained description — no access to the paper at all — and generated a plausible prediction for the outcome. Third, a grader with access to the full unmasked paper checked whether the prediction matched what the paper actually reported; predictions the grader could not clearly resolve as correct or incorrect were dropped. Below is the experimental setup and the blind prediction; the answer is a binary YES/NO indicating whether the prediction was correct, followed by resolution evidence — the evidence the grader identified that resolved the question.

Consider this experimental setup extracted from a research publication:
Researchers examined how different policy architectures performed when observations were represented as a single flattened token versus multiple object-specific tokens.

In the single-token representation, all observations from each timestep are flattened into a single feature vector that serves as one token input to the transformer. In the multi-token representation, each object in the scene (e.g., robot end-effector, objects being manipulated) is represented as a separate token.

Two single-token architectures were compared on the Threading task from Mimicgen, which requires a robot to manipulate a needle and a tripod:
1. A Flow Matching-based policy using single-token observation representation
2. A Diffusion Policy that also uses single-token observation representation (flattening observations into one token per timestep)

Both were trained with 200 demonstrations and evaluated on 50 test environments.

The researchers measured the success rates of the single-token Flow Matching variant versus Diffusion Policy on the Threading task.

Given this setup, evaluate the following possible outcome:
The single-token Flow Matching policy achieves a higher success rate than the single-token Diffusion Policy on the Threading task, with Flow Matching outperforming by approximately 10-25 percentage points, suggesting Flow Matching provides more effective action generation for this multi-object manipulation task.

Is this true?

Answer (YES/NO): NO